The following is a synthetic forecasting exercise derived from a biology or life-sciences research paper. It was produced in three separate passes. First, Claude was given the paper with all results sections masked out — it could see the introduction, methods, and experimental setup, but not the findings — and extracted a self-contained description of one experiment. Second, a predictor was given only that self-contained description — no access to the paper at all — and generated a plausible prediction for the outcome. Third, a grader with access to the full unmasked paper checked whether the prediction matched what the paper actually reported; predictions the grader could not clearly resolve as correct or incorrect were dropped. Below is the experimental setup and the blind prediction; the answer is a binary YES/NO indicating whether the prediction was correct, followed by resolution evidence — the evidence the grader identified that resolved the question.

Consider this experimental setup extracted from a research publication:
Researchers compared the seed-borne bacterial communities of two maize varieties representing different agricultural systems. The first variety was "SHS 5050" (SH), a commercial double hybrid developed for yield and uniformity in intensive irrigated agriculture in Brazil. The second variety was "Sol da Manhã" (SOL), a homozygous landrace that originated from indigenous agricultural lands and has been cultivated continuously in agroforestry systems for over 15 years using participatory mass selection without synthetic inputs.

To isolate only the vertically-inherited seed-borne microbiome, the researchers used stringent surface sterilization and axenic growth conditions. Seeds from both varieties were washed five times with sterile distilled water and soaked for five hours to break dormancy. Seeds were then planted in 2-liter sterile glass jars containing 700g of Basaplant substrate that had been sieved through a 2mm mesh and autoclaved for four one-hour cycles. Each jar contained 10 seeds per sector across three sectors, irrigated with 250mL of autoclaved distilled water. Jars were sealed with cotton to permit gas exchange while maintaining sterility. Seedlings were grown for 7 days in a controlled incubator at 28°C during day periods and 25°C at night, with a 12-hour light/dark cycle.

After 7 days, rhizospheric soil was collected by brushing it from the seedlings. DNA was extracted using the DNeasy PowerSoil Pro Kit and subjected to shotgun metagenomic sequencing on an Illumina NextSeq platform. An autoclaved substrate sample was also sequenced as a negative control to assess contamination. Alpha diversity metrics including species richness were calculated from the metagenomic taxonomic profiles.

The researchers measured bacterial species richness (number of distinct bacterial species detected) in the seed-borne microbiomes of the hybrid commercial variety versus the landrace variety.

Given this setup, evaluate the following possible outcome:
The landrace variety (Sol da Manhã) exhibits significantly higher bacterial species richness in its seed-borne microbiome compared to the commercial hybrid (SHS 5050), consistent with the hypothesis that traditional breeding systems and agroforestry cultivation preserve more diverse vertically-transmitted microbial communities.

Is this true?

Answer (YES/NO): YES